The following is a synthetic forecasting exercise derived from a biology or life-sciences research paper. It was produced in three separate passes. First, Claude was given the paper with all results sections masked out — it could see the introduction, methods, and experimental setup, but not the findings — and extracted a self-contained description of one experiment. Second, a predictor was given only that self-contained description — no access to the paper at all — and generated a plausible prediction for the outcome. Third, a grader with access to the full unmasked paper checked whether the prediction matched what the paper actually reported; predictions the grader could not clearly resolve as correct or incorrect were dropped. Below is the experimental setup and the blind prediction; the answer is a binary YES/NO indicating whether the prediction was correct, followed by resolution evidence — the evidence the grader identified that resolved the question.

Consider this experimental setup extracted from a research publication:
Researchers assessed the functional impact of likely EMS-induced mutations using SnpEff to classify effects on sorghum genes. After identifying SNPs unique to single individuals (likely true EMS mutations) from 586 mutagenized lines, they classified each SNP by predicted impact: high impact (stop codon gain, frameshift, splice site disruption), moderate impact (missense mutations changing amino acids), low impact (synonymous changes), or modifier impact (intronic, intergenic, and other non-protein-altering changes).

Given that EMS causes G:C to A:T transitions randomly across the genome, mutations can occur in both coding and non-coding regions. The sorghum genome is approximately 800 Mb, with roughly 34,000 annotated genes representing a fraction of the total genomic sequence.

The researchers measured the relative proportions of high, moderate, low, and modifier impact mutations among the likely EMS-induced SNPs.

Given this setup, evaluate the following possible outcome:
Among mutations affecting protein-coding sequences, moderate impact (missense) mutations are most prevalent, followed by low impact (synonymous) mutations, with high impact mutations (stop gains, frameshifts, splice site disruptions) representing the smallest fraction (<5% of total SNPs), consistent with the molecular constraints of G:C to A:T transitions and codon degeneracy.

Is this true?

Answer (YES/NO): YES